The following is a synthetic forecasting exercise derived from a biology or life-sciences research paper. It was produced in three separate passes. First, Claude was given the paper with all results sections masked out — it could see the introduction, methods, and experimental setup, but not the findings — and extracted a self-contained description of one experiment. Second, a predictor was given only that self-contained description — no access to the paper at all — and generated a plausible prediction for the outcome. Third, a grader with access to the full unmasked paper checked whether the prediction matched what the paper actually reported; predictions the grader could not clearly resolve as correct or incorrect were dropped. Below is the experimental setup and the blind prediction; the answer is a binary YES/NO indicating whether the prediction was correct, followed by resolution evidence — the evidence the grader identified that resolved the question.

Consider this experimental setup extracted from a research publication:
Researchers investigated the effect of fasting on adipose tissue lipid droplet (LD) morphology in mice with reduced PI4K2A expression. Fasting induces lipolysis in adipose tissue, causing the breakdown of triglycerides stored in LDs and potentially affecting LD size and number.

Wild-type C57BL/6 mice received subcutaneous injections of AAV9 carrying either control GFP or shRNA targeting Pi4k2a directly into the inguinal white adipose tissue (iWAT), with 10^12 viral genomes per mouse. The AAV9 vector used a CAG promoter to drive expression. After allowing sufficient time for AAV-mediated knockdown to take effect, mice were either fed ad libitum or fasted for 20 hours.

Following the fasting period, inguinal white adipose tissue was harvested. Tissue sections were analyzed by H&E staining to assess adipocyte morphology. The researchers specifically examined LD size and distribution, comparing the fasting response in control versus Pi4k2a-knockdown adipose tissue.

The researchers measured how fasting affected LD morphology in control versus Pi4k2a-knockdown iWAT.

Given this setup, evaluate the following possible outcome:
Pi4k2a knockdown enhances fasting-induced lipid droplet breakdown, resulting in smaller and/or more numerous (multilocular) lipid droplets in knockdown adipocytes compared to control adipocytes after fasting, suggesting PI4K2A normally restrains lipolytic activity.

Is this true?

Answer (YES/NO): YES